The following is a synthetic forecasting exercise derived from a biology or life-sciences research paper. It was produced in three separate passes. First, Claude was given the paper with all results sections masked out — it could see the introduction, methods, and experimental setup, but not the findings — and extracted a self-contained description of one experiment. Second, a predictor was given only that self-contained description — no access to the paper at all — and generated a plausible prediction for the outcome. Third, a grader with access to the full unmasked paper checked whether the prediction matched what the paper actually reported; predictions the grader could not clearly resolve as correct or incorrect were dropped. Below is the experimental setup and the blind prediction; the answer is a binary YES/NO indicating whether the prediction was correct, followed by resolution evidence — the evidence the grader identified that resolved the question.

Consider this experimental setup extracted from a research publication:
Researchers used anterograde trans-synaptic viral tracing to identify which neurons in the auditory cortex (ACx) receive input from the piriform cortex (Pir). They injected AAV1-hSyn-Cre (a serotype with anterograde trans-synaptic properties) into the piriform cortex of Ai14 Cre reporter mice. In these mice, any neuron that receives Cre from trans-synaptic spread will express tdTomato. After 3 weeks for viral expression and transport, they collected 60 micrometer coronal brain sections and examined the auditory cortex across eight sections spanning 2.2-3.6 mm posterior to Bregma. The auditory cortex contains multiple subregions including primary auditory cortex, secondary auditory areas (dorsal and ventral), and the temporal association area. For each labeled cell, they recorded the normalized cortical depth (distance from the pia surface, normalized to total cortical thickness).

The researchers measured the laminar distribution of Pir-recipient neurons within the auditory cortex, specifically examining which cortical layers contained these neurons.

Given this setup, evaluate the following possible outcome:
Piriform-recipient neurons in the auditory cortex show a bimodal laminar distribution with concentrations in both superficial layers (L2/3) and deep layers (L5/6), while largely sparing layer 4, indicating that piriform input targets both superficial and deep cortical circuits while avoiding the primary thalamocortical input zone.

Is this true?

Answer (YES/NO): NO